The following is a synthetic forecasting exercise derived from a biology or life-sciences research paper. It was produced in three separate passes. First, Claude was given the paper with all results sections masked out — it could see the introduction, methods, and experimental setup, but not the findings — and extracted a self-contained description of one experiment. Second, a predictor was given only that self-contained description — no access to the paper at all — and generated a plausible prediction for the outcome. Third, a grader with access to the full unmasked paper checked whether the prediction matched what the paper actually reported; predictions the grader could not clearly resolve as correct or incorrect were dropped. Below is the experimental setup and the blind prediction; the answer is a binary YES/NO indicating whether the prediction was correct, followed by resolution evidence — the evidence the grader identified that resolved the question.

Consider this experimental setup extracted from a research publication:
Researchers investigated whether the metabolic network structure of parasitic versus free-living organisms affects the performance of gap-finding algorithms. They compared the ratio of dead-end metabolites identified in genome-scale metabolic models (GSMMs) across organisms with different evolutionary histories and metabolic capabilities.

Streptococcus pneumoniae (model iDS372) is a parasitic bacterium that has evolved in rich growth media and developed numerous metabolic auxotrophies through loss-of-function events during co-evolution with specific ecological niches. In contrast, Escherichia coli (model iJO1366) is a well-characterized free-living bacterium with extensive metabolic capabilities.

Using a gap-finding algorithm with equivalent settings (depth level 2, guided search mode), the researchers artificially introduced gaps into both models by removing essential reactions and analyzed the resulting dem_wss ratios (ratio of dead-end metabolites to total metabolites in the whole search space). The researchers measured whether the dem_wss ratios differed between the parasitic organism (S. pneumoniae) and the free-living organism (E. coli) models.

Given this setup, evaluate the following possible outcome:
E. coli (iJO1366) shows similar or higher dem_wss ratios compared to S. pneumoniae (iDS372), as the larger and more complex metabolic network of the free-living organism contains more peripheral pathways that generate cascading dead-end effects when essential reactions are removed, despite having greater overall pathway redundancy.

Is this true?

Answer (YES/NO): NO